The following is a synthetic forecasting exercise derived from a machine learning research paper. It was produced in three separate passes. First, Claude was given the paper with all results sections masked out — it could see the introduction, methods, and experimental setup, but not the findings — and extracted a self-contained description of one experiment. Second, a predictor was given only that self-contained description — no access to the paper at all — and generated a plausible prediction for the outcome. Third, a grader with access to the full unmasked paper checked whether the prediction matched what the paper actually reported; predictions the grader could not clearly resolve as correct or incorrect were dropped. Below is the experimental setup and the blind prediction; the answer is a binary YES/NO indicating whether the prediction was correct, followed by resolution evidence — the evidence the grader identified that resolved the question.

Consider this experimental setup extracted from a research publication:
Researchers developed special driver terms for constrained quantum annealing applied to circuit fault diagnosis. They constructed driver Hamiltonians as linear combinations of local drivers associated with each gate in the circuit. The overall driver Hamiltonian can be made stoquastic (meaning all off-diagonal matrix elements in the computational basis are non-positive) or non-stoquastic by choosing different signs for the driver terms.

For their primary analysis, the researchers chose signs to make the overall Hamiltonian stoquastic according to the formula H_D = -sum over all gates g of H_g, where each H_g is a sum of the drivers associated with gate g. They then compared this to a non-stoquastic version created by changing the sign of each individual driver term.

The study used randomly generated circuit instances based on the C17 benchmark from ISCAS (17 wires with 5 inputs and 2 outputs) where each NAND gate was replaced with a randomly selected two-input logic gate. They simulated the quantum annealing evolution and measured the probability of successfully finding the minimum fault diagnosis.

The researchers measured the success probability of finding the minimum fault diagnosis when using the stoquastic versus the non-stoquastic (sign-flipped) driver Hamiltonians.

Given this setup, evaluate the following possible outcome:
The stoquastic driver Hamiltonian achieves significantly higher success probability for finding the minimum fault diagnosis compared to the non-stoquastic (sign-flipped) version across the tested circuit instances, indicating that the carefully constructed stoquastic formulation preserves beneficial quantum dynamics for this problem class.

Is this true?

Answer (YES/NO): YES